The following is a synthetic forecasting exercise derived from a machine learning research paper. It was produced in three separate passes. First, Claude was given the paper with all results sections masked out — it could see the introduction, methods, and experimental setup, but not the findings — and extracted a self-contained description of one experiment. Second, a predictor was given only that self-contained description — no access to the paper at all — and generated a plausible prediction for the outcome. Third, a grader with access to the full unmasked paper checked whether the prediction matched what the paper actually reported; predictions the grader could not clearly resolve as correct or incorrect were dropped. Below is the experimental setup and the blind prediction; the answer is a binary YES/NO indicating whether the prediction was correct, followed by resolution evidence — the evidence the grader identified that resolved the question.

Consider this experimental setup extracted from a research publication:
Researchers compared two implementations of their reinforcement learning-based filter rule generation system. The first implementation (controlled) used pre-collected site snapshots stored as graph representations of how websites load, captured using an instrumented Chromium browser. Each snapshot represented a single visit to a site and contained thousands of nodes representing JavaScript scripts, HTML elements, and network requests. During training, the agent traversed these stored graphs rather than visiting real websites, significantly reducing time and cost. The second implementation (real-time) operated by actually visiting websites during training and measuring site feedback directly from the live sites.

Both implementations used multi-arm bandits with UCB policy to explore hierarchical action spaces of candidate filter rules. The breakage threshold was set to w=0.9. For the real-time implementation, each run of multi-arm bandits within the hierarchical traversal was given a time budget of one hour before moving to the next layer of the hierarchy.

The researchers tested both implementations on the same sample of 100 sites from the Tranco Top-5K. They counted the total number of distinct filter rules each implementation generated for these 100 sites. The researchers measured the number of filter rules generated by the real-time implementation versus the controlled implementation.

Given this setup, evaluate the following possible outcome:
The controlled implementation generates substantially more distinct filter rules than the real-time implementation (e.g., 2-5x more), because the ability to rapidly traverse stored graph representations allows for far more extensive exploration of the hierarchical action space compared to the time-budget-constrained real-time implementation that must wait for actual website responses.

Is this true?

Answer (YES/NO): NO